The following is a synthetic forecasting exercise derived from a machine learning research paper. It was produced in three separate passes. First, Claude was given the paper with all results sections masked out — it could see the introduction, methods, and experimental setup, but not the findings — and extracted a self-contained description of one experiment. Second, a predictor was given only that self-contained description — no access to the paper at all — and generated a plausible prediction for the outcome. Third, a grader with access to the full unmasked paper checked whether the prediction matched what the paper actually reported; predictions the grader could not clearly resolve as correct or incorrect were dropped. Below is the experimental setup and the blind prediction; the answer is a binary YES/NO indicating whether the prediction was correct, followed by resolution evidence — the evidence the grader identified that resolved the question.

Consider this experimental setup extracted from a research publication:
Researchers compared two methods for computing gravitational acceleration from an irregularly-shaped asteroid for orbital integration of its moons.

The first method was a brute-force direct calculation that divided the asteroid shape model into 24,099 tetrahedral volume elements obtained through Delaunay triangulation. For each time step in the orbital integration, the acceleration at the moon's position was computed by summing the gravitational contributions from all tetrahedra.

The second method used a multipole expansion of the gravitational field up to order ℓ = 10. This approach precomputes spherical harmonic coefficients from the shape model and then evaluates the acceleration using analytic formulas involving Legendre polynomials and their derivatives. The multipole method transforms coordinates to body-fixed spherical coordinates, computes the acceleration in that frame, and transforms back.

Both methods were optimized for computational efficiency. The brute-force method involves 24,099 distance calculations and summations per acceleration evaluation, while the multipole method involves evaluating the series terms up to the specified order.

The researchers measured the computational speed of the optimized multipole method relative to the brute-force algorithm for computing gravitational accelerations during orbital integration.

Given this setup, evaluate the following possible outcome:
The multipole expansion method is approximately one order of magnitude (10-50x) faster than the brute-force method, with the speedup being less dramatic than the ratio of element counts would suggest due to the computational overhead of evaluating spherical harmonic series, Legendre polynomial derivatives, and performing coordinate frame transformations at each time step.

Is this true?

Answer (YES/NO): YES